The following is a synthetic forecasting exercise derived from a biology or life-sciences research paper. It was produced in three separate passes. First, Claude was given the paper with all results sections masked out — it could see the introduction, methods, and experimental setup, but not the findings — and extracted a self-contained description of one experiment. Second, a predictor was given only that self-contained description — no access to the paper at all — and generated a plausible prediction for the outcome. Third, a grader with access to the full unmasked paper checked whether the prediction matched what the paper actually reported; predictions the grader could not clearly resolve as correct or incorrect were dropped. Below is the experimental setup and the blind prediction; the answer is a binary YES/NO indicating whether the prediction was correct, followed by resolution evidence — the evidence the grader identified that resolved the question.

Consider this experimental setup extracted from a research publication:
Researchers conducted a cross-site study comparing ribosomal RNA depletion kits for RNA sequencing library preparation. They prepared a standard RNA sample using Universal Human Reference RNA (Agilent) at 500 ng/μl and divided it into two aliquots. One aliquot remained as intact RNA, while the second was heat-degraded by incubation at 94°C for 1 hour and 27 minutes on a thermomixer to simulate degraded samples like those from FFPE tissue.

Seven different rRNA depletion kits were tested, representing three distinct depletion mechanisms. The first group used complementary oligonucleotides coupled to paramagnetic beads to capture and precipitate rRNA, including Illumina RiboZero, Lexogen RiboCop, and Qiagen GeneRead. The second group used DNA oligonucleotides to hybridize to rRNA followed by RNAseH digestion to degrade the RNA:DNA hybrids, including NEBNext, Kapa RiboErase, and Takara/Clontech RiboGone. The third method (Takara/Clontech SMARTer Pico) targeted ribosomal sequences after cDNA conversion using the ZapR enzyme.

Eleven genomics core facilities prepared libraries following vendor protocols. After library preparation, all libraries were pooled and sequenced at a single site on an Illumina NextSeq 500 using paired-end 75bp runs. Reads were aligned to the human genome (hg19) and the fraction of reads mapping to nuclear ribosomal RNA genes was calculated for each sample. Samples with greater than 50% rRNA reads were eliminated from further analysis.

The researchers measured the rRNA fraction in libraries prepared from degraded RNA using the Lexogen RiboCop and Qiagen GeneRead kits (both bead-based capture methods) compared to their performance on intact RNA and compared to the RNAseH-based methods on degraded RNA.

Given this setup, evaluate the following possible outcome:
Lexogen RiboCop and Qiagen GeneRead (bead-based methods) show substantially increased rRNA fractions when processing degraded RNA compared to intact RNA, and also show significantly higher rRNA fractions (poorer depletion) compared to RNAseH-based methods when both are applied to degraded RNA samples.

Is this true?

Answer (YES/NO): YES